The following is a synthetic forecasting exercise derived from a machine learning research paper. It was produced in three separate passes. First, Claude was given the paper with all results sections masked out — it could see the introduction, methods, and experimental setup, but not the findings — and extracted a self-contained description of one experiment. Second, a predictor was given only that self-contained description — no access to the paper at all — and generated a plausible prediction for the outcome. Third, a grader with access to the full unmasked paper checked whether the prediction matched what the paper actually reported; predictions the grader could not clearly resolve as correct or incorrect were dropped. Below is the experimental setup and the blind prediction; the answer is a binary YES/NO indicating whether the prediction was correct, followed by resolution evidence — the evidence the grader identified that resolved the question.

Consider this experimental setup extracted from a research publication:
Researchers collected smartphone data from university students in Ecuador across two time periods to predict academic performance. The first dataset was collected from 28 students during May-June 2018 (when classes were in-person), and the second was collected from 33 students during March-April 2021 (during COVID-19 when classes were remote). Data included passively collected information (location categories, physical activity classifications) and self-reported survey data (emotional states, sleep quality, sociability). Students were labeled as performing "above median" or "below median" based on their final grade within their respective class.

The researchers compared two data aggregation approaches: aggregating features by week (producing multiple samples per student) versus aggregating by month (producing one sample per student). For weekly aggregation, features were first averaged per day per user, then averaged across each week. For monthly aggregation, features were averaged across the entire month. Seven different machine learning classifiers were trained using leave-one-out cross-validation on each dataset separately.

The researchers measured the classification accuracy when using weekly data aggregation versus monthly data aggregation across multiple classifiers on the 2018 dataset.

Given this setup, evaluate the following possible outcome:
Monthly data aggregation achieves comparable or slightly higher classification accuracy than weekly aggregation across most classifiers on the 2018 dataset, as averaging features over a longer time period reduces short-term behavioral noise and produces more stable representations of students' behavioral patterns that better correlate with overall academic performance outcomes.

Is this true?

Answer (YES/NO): NO